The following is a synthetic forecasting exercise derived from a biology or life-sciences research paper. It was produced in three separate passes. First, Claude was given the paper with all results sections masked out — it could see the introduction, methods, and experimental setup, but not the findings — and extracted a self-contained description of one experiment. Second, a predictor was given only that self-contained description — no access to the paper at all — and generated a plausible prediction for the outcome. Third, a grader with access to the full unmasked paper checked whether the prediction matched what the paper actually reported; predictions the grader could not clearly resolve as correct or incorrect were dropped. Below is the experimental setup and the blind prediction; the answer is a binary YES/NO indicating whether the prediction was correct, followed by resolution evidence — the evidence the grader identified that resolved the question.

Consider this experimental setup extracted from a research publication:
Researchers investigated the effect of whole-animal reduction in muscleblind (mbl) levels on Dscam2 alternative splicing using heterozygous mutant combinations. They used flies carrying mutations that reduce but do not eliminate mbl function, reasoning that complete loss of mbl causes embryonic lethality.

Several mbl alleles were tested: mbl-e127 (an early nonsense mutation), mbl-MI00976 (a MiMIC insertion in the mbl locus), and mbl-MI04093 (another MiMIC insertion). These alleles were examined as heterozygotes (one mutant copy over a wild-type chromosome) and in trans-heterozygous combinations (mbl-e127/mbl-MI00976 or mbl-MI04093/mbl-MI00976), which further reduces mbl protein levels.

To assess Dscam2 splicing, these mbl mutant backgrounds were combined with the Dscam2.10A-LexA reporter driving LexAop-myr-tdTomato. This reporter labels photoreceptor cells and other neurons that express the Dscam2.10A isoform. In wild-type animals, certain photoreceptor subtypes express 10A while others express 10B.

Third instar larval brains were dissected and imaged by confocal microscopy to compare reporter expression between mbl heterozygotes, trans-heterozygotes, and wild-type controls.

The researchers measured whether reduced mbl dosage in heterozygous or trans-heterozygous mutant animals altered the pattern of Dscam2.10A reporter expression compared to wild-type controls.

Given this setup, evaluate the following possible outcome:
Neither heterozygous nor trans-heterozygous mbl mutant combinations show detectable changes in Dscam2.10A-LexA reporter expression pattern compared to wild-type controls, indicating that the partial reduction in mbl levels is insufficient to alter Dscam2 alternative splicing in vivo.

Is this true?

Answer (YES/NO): NO